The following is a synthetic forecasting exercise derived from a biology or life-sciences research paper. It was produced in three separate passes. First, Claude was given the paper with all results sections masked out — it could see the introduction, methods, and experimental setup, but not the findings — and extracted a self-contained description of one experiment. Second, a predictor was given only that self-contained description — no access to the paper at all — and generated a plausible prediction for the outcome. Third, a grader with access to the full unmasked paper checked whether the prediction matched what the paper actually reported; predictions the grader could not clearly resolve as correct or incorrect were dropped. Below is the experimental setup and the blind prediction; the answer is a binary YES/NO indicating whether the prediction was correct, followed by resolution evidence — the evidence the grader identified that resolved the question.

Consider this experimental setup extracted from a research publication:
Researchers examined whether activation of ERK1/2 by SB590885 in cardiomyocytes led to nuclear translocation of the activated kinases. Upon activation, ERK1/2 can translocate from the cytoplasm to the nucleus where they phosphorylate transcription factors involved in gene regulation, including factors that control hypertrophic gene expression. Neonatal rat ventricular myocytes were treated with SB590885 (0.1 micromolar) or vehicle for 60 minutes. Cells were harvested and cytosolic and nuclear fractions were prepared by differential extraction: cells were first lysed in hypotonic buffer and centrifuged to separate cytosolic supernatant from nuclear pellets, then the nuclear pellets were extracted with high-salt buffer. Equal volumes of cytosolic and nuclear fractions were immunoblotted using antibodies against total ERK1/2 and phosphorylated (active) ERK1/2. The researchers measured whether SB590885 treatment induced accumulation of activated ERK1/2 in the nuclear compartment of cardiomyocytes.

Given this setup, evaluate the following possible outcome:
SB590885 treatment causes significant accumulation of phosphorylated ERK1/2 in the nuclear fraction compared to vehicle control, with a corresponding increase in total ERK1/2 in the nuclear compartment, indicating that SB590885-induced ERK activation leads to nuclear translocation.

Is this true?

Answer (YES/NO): NO